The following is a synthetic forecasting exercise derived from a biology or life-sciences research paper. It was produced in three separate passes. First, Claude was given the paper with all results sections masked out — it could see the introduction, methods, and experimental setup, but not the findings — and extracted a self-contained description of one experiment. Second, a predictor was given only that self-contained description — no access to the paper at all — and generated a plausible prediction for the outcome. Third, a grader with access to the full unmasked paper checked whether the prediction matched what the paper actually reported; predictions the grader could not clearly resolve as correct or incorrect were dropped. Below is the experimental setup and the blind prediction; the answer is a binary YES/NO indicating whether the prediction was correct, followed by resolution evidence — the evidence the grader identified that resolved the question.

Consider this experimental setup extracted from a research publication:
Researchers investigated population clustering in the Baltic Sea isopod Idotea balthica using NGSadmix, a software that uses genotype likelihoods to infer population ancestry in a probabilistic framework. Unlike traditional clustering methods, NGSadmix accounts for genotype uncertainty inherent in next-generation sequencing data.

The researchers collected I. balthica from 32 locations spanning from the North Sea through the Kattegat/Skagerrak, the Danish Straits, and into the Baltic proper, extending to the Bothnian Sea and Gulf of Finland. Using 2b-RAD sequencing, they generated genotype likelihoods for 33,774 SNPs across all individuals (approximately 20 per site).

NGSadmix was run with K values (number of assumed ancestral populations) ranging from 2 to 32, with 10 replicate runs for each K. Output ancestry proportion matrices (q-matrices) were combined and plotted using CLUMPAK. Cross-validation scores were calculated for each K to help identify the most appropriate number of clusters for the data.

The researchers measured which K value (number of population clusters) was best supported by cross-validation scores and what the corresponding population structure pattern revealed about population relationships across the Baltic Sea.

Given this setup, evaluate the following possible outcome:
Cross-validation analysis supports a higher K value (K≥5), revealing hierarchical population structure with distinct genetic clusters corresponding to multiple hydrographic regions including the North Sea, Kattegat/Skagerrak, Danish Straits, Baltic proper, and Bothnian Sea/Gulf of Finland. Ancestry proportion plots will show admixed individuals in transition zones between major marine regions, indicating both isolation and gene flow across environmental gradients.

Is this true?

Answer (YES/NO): YES